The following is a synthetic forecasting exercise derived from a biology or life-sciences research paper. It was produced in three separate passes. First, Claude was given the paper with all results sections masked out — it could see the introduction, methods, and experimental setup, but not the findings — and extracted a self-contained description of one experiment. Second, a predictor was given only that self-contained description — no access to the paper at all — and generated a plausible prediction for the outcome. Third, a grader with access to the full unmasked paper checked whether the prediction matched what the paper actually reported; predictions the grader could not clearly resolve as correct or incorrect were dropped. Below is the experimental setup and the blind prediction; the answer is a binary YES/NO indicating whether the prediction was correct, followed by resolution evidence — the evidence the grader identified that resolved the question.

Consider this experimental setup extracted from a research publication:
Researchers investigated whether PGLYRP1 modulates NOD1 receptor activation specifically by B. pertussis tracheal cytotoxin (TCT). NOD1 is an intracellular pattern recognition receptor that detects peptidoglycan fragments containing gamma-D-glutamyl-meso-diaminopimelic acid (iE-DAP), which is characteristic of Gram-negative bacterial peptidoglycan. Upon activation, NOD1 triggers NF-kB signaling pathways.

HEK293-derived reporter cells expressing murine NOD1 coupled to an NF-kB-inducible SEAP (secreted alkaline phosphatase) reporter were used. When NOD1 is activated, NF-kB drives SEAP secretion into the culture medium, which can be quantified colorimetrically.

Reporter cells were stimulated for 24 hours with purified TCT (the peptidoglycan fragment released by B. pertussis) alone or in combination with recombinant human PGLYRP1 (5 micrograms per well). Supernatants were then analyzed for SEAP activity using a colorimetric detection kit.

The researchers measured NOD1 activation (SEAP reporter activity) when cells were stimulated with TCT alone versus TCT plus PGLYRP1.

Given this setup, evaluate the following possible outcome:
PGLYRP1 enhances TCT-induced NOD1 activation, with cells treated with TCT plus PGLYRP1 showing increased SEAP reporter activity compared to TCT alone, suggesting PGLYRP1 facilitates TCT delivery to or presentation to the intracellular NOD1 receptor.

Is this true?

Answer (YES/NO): YES